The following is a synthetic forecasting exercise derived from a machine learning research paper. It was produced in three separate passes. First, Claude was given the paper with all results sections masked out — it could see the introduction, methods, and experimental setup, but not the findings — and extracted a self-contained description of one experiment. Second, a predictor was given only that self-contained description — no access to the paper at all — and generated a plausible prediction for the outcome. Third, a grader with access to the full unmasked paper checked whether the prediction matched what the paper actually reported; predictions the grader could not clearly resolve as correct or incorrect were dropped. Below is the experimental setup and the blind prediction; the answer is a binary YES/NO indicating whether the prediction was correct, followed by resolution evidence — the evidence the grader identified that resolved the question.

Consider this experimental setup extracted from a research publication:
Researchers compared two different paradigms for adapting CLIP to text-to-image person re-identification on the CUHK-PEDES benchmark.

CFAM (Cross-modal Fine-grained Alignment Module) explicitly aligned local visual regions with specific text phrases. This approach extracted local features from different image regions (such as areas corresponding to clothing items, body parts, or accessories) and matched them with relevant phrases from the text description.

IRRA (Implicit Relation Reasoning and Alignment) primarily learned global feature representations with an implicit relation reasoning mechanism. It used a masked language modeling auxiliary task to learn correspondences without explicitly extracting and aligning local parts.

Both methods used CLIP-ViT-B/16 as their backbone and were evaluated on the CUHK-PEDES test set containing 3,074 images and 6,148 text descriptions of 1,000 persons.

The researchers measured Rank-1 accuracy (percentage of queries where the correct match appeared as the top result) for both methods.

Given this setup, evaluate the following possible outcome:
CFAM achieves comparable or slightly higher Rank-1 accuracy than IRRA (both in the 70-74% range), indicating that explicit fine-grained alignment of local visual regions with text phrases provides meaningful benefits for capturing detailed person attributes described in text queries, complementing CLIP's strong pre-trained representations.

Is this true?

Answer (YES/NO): NO